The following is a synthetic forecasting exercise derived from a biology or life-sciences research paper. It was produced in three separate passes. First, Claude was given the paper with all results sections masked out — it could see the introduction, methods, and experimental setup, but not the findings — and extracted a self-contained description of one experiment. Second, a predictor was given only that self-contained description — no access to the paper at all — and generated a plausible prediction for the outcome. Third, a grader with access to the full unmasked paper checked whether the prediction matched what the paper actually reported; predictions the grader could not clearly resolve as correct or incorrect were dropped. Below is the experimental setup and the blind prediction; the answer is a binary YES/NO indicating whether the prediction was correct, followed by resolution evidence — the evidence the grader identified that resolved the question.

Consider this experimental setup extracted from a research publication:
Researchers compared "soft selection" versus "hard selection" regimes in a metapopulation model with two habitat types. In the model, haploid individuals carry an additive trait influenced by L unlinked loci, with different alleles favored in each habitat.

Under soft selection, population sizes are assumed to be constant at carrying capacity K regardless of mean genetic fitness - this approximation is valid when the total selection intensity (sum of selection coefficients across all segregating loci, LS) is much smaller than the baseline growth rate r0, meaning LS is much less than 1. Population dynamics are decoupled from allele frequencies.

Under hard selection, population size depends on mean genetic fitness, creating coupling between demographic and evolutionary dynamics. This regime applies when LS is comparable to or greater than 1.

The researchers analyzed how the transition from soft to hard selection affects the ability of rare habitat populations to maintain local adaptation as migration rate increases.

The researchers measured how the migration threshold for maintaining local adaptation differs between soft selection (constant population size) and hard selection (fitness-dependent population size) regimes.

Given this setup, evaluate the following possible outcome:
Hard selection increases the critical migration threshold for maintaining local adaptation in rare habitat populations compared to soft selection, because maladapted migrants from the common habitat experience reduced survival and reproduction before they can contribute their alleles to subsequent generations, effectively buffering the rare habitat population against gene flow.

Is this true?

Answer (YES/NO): NO